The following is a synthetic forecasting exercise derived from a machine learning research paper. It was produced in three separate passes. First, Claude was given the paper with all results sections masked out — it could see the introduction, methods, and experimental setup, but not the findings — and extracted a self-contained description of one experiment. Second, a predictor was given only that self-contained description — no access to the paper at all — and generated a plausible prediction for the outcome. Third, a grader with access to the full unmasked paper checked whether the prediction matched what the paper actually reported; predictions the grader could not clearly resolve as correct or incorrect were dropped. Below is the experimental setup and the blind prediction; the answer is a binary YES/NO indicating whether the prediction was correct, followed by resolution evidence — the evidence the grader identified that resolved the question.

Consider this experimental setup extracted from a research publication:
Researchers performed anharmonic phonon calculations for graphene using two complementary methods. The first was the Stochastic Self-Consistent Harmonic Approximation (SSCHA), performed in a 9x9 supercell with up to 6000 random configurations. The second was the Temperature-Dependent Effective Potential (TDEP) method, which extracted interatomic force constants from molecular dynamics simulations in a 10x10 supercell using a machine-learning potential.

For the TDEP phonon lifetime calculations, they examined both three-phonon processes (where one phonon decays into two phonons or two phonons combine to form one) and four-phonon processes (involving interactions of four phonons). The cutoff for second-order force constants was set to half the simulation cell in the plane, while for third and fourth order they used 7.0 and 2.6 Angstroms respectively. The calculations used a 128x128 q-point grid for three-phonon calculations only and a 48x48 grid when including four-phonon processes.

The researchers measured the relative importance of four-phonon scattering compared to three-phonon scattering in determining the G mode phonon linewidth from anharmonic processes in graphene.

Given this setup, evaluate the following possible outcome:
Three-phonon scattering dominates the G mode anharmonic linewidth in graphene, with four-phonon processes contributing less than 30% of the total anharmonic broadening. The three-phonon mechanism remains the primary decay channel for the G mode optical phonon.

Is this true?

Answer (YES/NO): NO